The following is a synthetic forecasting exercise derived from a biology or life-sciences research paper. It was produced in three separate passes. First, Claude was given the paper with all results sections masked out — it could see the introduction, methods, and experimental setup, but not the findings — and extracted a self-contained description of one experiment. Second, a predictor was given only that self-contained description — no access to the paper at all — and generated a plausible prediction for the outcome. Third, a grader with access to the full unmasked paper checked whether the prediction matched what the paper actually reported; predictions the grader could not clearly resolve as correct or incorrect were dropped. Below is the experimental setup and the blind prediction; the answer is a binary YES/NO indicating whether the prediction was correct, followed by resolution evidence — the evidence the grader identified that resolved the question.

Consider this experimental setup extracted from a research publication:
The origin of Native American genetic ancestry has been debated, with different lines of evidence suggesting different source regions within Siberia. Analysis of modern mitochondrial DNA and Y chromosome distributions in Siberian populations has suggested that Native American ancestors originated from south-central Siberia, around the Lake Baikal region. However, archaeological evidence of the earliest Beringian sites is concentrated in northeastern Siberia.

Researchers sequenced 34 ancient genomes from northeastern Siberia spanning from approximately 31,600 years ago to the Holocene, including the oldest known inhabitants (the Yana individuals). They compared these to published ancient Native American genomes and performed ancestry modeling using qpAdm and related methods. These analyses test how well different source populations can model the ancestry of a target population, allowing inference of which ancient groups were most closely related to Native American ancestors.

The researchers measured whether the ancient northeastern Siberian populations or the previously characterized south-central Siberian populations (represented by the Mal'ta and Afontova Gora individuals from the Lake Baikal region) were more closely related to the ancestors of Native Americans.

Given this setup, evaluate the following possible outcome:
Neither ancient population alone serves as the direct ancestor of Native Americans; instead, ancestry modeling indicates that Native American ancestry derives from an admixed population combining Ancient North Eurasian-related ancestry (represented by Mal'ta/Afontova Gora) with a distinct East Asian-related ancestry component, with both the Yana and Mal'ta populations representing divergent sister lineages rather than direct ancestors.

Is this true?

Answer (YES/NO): NO